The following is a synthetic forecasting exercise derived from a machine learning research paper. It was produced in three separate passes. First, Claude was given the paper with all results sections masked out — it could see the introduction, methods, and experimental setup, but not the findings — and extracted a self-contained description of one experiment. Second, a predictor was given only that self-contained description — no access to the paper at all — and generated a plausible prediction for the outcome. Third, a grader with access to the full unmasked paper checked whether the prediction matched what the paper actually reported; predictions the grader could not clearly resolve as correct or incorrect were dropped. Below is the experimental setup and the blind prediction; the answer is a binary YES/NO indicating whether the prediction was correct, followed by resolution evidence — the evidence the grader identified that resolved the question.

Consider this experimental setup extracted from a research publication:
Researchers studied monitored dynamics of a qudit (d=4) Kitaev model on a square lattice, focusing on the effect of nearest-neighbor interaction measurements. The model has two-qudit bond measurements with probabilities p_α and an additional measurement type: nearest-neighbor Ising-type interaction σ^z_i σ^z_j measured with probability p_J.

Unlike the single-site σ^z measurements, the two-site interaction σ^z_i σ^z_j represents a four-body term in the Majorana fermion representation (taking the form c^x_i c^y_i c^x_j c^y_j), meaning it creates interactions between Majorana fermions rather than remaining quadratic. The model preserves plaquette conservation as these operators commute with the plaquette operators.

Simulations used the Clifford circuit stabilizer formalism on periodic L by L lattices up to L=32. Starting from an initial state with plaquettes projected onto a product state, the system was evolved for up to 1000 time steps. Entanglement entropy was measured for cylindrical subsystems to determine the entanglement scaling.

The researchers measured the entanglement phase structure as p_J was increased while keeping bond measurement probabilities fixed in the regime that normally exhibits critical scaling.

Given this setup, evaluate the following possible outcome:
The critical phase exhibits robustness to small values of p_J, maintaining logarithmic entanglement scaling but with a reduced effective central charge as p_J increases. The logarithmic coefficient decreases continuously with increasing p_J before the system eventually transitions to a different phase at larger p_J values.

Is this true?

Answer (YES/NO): NO